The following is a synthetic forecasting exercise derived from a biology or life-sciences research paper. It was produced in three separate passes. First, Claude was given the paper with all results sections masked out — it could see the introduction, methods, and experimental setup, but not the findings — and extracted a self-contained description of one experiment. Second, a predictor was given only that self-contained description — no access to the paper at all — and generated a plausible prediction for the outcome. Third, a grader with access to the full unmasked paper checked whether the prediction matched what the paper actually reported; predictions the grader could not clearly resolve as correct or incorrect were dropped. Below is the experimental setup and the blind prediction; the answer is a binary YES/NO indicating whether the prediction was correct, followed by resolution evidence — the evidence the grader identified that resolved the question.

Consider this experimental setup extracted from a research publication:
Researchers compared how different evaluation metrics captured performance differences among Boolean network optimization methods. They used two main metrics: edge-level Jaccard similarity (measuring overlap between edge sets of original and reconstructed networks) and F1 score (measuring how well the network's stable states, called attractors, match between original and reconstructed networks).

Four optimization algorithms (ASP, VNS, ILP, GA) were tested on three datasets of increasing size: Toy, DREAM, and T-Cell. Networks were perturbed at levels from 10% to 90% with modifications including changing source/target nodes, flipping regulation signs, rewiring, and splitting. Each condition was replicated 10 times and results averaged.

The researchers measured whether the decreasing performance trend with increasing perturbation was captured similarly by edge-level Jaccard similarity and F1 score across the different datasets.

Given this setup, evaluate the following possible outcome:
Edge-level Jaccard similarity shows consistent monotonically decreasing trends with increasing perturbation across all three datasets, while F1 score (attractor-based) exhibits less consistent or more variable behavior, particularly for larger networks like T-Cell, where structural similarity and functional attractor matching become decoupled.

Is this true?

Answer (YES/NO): YES